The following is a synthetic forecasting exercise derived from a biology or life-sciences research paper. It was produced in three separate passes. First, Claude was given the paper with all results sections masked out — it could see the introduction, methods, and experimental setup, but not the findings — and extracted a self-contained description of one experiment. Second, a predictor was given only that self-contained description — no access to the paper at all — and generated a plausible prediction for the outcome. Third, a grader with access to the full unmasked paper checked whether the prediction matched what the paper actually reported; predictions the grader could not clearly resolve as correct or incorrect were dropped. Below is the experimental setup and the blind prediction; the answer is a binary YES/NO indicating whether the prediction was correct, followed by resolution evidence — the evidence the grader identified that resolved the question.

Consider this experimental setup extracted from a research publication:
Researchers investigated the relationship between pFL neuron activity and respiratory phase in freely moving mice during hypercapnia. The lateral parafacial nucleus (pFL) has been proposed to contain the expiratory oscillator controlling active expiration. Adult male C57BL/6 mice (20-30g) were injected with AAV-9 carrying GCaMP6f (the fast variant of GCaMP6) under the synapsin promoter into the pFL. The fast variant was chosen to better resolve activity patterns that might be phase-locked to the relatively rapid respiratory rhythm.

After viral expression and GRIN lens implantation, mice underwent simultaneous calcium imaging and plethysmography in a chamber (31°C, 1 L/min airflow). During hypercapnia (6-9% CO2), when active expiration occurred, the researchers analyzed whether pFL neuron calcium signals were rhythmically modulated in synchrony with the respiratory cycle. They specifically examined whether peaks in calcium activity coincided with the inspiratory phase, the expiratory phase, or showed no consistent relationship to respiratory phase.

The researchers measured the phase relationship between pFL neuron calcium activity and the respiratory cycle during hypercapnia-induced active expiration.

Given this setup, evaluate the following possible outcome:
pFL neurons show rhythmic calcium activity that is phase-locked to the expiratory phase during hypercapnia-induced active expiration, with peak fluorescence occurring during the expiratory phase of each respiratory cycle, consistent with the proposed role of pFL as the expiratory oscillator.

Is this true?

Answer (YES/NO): NO